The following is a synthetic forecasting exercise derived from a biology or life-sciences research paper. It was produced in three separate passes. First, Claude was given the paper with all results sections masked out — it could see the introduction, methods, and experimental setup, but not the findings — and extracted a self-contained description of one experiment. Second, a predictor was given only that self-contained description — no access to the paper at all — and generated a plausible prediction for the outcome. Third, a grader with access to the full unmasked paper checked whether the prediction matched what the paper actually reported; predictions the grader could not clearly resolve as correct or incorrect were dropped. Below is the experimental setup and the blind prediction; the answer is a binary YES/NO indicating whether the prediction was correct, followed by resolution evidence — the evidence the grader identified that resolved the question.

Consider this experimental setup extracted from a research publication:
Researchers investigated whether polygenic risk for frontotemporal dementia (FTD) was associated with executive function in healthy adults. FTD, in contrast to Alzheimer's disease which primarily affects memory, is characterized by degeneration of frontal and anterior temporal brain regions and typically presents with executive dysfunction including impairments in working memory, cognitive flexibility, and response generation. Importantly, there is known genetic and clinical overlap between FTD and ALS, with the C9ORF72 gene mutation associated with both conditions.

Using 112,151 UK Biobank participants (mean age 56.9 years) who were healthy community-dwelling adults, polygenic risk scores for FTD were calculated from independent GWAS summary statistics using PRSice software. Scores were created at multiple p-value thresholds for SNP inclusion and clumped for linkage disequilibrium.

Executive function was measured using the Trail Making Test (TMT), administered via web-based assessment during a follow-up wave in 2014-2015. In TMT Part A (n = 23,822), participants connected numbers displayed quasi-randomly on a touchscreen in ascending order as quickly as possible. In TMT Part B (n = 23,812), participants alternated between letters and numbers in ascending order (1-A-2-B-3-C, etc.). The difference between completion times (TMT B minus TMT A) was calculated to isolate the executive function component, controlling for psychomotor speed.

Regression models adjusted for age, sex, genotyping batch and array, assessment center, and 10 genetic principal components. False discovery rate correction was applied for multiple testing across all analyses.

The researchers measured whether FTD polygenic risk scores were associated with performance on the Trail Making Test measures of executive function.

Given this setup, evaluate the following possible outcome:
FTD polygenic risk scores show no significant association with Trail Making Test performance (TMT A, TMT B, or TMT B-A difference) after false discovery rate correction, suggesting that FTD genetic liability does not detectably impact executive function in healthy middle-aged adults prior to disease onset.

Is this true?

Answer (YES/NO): NO